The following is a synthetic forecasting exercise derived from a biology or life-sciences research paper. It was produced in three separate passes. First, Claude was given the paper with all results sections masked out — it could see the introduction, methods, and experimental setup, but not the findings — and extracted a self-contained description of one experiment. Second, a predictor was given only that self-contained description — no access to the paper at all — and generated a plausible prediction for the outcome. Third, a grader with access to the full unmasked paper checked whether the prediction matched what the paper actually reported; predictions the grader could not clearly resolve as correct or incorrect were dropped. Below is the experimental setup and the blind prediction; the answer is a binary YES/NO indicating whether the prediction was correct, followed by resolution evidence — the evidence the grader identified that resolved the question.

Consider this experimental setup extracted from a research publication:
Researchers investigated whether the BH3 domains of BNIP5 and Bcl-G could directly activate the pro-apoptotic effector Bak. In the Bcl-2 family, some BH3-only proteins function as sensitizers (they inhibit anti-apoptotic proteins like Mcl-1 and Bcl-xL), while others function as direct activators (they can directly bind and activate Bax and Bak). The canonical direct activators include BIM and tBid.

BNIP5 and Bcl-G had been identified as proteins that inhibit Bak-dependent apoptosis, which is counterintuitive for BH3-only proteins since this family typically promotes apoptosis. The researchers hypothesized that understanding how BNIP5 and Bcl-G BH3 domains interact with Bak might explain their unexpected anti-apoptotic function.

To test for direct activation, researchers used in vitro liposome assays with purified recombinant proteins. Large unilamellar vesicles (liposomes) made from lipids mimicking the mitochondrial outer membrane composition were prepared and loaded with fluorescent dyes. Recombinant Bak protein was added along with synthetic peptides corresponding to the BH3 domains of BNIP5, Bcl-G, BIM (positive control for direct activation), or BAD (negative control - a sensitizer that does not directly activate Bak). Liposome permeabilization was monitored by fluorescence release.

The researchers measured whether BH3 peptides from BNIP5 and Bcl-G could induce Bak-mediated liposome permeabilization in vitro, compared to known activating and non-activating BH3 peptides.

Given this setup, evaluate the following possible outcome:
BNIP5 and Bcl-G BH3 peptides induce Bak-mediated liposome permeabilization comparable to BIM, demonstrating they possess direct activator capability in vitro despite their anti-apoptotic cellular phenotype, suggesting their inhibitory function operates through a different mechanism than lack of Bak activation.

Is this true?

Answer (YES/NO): YES